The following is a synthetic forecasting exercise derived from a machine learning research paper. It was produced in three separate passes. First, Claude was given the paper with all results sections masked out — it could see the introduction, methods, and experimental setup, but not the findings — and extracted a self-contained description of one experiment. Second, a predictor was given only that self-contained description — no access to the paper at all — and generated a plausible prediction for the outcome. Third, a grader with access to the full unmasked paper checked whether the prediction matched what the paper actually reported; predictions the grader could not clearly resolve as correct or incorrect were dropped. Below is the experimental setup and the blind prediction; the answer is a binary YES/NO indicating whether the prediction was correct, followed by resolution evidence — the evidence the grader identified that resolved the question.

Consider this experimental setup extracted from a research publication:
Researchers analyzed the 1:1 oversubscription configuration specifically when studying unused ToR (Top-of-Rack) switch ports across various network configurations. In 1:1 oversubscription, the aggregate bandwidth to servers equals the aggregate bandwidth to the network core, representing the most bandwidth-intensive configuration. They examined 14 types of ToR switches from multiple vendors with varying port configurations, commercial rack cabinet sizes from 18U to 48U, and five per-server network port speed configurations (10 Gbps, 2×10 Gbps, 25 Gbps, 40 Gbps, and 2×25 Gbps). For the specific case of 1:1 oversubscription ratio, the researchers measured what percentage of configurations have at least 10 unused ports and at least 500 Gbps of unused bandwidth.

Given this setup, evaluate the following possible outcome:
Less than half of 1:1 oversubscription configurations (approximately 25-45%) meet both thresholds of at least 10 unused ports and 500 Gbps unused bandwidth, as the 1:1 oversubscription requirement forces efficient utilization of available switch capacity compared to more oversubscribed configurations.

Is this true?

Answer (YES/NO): NO